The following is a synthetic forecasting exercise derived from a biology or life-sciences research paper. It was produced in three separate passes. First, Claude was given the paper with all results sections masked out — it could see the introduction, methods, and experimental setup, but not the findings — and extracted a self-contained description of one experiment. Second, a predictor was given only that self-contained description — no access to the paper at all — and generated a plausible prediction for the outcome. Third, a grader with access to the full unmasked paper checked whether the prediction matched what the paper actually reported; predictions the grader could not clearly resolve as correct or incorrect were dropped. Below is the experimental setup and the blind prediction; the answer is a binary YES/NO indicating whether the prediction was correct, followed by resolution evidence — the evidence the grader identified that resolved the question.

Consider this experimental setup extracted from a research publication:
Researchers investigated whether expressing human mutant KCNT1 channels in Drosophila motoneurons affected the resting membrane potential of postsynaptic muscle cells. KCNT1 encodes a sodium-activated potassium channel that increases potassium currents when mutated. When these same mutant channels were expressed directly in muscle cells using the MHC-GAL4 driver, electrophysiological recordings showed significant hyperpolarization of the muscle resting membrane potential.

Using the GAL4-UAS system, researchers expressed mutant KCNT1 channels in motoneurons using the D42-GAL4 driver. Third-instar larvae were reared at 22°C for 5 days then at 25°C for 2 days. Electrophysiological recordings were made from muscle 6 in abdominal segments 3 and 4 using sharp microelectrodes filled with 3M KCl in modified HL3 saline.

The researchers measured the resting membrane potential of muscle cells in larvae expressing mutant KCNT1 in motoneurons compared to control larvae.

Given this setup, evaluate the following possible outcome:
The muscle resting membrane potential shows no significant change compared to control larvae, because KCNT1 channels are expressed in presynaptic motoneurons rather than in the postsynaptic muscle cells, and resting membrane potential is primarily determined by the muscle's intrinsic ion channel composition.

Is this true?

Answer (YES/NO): YES